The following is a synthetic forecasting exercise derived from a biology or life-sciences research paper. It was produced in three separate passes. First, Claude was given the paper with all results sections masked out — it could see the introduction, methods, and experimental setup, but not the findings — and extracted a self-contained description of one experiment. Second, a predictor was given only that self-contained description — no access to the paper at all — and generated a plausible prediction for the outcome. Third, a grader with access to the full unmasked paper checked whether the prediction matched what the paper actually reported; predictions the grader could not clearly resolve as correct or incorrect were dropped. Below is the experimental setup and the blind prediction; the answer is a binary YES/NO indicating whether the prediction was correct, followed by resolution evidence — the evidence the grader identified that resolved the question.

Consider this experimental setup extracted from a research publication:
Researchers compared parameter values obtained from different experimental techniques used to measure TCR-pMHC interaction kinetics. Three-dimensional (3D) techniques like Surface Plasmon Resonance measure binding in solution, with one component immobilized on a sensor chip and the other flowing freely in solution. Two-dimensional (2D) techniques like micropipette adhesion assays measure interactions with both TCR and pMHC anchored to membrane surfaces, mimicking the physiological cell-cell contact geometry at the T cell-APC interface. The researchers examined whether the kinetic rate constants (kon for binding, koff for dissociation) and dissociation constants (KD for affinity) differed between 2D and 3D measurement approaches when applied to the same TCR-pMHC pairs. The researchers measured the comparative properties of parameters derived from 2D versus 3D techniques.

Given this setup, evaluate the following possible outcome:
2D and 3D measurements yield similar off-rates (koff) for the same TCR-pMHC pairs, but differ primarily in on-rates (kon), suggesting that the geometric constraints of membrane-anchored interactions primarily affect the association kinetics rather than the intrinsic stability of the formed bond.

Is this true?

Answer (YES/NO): NO